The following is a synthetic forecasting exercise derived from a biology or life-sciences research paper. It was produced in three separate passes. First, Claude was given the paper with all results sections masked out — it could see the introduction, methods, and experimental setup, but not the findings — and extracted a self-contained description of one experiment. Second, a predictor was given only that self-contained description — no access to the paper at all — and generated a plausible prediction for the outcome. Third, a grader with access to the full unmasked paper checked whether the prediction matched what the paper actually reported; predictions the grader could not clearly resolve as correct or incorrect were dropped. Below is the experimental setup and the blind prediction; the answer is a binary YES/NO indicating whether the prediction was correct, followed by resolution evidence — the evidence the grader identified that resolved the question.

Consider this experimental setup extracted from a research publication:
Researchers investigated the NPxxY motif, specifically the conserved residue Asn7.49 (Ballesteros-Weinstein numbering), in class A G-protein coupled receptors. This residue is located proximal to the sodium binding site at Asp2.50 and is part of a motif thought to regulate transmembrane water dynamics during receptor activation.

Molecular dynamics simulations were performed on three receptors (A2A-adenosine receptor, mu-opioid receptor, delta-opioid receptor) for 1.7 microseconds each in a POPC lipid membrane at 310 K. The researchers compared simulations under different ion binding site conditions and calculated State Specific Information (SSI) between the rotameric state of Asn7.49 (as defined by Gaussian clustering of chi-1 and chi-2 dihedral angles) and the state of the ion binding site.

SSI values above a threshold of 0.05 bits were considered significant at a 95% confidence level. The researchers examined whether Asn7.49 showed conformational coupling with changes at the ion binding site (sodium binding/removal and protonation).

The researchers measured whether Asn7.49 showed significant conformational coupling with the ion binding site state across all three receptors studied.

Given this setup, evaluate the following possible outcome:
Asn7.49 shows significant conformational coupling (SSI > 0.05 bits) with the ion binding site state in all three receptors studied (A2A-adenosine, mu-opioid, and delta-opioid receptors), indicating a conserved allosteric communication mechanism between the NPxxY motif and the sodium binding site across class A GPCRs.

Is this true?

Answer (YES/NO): YES